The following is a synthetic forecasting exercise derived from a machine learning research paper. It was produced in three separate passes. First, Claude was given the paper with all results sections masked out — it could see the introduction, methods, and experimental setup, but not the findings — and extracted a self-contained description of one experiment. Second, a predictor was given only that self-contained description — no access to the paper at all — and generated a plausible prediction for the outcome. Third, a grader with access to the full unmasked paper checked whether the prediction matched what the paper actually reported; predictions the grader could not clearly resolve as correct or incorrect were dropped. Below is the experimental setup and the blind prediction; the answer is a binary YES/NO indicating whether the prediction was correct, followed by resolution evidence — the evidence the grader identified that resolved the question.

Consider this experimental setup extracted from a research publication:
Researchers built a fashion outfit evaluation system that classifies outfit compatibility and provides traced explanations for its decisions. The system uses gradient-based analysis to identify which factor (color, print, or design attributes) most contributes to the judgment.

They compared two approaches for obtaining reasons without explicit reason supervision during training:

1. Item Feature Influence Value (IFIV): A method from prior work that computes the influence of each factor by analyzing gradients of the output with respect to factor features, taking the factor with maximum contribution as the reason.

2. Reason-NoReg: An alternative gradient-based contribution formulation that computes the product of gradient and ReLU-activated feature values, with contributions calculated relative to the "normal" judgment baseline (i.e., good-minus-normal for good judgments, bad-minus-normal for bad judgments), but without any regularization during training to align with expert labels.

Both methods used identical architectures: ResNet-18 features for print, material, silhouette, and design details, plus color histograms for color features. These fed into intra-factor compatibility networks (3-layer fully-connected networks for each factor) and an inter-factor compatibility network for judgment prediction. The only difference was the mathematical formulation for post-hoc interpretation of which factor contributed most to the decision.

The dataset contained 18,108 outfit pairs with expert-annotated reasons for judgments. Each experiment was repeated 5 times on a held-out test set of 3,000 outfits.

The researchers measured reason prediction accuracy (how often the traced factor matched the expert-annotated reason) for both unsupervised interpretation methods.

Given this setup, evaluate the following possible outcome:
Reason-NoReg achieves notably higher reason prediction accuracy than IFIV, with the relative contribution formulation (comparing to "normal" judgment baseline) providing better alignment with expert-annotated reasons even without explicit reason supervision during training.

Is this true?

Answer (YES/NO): NO